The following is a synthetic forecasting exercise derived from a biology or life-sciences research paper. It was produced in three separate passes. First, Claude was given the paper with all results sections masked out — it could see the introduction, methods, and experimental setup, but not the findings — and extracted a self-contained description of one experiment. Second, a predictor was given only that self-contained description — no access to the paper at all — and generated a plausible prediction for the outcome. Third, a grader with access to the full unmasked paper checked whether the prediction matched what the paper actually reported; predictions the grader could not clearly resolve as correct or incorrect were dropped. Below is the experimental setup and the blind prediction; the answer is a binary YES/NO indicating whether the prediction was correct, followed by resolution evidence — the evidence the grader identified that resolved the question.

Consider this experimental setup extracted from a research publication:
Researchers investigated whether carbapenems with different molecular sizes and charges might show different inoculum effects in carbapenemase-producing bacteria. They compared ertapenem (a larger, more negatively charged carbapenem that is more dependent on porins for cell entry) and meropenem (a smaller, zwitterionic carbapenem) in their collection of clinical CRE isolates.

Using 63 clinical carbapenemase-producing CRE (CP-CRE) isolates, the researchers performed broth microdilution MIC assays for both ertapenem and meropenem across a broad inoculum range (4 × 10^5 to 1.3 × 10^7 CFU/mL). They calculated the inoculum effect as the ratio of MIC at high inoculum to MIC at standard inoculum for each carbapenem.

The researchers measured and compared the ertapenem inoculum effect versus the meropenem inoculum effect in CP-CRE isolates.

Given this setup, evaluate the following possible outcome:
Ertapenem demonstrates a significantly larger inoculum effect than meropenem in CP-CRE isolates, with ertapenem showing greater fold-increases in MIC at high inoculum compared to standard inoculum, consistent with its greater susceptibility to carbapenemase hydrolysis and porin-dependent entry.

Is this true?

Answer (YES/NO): NO